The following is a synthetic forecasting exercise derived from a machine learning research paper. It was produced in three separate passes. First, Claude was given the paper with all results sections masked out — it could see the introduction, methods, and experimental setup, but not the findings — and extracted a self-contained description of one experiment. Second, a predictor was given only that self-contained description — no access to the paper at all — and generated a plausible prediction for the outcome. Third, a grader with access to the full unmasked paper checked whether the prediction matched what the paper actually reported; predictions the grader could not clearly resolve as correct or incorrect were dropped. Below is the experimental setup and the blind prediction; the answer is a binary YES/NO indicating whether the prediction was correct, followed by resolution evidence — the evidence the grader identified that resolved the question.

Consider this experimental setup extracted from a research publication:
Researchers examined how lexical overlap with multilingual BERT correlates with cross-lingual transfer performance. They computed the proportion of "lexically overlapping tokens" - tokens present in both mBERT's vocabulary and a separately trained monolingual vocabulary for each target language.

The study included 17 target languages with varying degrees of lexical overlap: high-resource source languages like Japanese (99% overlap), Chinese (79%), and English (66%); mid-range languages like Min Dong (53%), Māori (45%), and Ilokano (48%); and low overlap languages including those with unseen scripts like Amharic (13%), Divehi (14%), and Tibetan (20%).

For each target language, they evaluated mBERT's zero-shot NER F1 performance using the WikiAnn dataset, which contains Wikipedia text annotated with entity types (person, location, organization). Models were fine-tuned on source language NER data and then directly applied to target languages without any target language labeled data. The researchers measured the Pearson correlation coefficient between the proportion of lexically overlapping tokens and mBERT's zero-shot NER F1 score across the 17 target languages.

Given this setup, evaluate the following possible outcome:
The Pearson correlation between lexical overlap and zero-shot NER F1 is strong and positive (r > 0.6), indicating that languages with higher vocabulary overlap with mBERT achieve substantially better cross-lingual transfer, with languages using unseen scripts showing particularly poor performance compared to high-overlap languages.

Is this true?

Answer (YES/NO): NO